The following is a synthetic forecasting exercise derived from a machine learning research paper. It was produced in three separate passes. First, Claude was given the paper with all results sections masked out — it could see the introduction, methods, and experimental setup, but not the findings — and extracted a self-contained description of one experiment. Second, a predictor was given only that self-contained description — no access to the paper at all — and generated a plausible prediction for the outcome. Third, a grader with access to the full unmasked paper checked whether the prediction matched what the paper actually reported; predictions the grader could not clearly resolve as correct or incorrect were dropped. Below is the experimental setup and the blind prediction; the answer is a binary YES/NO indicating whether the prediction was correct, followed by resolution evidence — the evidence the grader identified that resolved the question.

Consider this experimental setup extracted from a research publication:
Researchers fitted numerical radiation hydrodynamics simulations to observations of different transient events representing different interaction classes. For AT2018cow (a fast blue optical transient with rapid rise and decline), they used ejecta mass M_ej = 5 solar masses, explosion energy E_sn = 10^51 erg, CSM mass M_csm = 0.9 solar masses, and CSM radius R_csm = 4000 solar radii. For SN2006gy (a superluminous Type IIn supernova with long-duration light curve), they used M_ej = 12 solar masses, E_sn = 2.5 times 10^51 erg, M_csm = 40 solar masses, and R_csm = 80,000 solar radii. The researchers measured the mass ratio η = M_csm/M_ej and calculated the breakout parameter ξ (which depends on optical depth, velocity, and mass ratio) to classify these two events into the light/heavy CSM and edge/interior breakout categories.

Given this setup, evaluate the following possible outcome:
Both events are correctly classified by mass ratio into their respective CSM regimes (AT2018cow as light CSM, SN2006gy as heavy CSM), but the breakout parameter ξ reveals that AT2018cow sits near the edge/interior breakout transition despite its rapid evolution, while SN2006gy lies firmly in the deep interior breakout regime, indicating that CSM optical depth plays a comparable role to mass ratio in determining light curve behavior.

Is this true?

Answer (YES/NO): NO